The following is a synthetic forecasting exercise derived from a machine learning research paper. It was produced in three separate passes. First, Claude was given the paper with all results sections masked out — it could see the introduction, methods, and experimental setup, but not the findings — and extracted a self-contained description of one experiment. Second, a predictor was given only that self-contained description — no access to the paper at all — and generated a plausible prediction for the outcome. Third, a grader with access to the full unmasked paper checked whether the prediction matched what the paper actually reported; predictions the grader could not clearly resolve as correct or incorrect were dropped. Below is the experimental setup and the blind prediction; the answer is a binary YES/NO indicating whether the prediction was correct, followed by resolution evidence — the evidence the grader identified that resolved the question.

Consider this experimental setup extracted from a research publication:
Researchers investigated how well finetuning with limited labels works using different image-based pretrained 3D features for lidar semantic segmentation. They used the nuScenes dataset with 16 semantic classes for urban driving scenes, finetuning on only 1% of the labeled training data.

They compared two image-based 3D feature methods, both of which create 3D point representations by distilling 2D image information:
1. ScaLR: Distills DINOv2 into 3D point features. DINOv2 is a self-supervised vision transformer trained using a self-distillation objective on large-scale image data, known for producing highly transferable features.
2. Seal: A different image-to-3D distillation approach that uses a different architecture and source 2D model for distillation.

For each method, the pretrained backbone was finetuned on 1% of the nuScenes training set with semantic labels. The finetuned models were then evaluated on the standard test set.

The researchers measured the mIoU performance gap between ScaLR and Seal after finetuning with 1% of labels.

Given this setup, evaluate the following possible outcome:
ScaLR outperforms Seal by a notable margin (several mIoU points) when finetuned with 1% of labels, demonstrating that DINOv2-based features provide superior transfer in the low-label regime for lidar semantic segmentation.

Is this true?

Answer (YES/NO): YES